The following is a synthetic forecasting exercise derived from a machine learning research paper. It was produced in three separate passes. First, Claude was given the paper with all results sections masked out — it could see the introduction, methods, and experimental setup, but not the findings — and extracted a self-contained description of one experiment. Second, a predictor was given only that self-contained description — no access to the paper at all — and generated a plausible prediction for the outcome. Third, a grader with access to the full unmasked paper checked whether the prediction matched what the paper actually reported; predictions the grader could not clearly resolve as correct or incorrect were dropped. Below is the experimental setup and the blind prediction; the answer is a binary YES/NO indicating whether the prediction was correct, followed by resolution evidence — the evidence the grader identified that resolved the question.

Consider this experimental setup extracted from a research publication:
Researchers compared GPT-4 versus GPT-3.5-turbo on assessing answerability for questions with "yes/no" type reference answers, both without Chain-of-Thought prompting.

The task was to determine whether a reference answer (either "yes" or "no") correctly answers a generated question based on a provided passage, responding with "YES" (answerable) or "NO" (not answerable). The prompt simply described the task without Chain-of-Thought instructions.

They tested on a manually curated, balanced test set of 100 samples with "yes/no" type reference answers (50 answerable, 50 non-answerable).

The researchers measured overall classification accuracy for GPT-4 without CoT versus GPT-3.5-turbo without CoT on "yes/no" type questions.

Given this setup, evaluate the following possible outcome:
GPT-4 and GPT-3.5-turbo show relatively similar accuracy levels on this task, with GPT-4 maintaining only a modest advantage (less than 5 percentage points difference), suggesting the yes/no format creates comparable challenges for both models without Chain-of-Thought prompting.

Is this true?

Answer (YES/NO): NO